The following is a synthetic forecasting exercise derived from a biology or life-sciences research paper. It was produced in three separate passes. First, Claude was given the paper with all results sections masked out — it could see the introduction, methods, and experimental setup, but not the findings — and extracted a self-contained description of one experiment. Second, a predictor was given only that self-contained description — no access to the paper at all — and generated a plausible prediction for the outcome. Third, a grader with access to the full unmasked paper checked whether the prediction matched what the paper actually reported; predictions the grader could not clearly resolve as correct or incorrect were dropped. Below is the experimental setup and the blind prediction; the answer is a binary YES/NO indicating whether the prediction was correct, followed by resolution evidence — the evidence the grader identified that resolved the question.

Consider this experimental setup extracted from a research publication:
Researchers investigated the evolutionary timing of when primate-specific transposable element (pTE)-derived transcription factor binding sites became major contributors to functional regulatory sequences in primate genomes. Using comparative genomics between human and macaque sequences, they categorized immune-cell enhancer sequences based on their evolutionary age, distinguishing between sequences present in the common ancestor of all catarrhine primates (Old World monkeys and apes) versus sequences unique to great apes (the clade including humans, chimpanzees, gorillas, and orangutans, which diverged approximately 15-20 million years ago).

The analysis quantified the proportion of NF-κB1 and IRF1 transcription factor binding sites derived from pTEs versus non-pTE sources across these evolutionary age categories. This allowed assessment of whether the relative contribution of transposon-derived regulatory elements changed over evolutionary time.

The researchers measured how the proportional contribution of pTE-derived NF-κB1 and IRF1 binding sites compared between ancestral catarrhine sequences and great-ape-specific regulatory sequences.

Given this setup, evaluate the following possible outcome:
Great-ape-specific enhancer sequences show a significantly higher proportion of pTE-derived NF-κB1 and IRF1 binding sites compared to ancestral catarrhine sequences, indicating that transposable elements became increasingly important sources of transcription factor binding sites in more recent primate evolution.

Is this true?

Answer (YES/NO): YES